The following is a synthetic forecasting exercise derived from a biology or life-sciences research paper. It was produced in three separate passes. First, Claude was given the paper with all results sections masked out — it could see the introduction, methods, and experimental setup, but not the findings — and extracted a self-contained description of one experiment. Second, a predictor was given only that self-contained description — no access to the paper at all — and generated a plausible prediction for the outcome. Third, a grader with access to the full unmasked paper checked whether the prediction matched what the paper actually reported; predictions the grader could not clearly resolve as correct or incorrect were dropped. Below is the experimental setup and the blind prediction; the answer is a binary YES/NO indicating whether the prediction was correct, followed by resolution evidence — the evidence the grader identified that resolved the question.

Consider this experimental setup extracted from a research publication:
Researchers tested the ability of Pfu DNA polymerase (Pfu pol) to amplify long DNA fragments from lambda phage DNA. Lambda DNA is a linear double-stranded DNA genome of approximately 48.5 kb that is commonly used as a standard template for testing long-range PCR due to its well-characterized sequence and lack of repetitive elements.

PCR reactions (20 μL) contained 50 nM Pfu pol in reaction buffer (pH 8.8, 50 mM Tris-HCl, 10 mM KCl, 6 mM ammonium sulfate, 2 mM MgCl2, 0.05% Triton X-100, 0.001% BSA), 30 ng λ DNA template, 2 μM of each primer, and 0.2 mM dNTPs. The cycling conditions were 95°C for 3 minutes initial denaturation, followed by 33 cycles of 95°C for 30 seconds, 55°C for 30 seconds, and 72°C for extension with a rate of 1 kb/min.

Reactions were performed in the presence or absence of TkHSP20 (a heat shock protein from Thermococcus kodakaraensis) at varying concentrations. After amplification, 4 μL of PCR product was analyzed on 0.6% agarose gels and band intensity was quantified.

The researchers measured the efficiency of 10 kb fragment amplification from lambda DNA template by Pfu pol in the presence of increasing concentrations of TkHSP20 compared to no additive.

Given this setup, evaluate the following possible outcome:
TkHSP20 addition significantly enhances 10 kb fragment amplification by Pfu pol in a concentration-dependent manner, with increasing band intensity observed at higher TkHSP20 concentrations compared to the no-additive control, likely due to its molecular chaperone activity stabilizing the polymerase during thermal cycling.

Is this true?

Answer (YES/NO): YES